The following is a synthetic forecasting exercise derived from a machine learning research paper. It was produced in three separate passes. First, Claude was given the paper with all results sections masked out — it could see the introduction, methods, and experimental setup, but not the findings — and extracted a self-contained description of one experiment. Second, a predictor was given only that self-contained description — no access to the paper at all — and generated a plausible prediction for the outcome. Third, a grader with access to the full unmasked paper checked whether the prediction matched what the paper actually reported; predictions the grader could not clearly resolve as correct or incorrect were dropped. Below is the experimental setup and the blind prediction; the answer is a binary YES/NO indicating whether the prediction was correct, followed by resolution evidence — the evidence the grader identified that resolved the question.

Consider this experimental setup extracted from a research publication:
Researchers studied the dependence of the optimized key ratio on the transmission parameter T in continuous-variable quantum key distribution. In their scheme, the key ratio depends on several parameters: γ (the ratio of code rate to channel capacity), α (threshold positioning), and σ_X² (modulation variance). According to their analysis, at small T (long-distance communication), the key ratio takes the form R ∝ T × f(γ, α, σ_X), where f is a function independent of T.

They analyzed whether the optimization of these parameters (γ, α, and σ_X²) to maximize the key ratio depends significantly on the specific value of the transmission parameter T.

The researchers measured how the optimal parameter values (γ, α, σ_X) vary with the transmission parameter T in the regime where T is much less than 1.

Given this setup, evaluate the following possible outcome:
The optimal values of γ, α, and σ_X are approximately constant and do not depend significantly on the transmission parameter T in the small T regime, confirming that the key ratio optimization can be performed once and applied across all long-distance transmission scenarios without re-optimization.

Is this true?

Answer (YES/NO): NO